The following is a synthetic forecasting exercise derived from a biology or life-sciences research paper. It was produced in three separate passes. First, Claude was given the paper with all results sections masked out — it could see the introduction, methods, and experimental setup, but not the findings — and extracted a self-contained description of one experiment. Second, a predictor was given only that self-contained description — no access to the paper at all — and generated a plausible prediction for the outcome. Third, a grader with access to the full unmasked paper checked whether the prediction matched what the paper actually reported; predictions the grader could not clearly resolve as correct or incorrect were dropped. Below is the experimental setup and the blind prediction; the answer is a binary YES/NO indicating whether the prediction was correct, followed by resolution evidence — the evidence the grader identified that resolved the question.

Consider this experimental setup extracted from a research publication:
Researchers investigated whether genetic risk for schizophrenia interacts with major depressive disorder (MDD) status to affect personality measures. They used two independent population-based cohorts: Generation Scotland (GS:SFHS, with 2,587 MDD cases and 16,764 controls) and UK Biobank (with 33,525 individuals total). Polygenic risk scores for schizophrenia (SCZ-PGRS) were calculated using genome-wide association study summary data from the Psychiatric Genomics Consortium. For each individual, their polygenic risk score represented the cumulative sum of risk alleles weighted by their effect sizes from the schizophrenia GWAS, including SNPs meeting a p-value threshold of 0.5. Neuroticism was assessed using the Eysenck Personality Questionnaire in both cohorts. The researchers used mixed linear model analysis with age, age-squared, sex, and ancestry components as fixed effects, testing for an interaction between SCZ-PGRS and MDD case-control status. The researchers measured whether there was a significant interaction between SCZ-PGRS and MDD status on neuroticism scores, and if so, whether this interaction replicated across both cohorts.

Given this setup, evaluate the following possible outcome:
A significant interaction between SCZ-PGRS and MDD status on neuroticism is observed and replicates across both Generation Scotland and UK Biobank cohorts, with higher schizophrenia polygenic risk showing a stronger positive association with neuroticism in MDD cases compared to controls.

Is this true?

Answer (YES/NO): NO